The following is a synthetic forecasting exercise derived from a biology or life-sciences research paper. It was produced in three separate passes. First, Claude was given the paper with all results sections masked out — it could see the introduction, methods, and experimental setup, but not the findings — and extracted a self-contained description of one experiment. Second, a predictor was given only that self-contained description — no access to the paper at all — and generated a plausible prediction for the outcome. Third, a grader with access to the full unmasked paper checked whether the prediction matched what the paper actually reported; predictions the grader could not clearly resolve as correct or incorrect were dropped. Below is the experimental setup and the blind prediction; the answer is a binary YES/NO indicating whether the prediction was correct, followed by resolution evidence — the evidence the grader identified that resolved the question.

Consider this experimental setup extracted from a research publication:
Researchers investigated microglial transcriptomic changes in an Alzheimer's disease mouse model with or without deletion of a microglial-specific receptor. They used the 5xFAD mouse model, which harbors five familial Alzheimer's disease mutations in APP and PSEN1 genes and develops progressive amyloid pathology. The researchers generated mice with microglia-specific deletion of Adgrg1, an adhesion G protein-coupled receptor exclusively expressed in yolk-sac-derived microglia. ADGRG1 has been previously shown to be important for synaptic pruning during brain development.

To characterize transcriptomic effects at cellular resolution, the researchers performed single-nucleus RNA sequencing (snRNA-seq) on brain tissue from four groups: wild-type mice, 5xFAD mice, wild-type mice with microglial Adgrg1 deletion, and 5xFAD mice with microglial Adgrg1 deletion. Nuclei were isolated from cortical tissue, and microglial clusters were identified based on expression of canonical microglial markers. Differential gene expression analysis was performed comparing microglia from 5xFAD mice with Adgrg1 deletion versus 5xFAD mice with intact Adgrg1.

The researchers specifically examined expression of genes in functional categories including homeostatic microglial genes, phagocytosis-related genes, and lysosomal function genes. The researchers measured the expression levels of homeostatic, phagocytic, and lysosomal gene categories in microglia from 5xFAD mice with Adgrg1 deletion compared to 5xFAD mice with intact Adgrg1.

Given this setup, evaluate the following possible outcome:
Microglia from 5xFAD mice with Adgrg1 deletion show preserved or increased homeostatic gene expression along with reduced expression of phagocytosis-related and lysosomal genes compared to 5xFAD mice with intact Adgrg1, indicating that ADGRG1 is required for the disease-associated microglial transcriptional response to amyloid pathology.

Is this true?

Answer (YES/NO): NO